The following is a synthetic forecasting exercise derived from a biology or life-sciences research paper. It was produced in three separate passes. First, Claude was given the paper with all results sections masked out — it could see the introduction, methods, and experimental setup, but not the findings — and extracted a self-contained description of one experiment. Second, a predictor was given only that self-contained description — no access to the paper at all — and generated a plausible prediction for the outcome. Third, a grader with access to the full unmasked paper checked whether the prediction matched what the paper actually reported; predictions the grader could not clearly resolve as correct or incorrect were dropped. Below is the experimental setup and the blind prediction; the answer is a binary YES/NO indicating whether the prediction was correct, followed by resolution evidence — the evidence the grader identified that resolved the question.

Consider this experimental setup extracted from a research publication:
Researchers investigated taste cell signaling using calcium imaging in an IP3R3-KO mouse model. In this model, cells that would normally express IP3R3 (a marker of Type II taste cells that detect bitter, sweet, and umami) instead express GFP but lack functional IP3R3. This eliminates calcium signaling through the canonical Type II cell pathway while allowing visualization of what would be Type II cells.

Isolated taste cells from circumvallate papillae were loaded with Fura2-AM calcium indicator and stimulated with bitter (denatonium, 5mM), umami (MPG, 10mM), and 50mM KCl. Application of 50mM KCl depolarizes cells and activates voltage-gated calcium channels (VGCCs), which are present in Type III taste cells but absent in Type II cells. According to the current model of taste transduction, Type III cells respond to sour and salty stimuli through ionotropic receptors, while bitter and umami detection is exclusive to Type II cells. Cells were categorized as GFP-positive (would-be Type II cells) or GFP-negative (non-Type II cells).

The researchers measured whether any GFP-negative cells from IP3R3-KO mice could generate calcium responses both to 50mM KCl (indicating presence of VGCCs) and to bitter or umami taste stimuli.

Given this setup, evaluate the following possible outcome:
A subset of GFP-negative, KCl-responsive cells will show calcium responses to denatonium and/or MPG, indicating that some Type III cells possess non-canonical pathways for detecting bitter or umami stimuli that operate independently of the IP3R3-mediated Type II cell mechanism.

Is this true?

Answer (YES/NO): YES